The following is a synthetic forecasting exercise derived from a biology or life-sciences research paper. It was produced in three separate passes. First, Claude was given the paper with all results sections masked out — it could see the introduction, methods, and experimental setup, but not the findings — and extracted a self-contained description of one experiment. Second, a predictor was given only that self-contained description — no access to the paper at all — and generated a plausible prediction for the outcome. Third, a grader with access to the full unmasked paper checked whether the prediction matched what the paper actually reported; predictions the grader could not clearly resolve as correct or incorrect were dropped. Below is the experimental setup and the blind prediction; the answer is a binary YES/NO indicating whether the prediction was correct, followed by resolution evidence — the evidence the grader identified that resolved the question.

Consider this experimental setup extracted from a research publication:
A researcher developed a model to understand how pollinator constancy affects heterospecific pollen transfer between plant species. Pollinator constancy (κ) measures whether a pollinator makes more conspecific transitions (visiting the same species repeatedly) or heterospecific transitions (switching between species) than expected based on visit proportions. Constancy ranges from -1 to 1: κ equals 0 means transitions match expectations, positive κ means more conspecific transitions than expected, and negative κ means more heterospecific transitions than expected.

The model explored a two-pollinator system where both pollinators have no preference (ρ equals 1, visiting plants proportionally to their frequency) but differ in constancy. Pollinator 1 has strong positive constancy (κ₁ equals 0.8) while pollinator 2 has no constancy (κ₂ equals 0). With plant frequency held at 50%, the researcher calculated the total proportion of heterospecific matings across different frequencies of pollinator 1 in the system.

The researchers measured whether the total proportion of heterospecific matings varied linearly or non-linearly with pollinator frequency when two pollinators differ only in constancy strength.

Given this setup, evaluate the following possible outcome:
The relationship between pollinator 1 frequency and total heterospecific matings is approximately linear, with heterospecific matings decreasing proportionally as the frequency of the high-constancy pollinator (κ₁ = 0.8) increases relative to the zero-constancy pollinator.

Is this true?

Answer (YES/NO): YES